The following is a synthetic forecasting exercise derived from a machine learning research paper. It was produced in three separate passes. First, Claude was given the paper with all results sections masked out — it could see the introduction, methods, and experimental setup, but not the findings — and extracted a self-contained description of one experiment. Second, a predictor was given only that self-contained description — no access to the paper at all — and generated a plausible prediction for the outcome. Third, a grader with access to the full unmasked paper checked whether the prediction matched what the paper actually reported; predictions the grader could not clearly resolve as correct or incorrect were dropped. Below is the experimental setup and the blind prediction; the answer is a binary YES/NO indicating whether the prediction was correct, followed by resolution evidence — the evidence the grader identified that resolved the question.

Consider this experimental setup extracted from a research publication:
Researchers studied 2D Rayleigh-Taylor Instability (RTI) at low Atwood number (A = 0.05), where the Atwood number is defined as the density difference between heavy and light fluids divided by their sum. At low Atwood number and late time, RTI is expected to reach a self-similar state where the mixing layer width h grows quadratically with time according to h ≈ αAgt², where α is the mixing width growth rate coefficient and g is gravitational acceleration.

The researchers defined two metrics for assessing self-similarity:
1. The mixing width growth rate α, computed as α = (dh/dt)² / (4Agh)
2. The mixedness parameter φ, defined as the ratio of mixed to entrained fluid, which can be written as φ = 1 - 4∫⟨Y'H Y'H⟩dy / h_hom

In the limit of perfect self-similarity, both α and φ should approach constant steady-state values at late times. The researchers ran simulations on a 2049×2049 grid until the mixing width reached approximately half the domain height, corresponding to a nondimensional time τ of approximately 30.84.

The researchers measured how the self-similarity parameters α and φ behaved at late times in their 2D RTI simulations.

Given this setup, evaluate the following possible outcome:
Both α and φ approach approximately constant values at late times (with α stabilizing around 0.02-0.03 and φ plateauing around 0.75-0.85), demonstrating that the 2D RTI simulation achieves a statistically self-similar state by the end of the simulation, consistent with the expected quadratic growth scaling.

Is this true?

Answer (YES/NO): NO